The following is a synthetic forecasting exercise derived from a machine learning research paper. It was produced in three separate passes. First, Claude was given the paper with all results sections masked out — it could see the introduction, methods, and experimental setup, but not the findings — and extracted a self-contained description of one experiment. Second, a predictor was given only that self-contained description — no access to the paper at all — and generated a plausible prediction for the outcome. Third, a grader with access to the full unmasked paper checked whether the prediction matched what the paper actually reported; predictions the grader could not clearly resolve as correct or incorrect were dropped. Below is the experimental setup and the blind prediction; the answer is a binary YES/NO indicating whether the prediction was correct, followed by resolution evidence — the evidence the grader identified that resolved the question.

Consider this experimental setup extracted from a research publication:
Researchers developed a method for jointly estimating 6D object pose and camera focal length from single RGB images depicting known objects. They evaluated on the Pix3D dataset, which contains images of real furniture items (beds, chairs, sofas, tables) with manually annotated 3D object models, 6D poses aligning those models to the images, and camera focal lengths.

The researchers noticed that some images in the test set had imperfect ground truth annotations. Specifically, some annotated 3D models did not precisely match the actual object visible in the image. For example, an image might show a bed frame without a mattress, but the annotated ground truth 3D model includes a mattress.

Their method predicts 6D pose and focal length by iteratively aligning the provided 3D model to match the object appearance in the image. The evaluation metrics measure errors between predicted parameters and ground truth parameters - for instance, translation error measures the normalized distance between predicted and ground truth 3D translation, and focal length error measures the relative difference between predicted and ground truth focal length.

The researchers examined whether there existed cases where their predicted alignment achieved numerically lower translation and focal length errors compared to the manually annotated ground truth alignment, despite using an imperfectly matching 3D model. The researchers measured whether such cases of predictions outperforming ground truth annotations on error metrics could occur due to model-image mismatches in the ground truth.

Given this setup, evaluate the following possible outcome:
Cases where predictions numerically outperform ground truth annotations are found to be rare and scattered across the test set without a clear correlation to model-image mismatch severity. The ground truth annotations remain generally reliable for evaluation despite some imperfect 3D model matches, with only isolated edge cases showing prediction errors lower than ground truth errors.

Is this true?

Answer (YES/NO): NO